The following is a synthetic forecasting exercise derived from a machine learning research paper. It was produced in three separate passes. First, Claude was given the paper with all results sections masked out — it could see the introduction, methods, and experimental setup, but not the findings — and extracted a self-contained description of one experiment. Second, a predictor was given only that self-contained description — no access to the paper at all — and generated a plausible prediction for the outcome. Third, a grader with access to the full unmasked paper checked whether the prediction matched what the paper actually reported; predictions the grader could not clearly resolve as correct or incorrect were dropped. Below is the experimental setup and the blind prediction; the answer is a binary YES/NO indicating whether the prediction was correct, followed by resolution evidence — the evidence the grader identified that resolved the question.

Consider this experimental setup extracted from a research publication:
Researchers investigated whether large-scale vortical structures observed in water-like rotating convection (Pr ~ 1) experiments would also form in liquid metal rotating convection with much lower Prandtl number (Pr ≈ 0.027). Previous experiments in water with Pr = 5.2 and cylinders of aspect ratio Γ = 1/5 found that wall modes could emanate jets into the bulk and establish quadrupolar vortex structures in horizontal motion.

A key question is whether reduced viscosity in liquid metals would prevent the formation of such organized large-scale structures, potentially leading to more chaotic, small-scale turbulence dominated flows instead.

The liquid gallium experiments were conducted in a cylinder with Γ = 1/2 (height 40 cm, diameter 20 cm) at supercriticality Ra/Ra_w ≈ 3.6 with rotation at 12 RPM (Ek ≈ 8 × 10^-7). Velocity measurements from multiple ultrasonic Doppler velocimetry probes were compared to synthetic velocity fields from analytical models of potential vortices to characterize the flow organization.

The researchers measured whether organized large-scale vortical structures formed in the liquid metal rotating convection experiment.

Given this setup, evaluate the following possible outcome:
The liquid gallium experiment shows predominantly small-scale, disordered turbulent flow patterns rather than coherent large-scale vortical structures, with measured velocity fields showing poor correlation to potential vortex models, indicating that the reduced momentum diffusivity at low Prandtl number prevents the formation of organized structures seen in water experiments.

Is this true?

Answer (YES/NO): NO